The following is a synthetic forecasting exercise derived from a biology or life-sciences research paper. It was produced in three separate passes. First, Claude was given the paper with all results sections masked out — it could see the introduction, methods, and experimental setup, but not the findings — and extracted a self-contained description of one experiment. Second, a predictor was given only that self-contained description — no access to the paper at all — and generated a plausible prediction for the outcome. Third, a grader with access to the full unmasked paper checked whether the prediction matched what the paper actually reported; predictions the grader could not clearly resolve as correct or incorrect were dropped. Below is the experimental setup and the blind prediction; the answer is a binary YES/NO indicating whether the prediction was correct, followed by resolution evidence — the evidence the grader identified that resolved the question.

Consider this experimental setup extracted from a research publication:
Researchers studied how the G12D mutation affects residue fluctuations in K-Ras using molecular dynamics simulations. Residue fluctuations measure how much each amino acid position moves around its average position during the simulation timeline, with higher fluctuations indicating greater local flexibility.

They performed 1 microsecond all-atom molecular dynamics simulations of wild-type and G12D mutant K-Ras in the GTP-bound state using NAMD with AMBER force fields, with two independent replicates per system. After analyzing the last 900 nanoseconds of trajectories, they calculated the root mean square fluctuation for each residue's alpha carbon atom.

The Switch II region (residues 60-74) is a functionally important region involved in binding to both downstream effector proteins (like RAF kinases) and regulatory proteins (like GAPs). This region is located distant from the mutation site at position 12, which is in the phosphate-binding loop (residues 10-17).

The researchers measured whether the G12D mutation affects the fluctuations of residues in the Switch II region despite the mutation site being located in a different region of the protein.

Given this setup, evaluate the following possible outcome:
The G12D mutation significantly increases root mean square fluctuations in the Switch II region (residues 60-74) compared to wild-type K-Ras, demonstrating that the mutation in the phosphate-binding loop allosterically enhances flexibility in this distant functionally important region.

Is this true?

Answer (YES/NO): YES